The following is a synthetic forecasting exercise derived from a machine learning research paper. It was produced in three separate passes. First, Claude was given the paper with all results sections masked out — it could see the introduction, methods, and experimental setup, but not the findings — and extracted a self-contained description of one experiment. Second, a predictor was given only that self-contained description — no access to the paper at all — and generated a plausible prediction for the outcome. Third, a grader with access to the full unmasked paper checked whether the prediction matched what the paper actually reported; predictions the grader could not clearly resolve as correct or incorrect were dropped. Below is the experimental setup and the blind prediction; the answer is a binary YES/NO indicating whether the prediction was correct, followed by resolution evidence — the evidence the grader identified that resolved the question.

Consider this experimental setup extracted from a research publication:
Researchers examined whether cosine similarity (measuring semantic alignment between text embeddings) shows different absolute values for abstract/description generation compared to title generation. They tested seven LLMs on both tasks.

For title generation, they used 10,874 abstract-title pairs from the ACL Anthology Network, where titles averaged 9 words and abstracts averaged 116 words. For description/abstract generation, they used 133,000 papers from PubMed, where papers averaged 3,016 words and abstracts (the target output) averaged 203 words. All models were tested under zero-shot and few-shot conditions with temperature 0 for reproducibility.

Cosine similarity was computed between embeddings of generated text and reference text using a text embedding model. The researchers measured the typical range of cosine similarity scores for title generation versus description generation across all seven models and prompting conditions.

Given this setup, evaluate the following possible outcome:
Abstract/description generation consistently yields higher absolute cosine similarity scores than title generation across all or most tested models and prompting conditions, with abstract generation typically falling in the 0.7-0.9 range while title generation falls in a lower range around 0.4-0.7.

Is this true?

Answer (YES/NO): YES